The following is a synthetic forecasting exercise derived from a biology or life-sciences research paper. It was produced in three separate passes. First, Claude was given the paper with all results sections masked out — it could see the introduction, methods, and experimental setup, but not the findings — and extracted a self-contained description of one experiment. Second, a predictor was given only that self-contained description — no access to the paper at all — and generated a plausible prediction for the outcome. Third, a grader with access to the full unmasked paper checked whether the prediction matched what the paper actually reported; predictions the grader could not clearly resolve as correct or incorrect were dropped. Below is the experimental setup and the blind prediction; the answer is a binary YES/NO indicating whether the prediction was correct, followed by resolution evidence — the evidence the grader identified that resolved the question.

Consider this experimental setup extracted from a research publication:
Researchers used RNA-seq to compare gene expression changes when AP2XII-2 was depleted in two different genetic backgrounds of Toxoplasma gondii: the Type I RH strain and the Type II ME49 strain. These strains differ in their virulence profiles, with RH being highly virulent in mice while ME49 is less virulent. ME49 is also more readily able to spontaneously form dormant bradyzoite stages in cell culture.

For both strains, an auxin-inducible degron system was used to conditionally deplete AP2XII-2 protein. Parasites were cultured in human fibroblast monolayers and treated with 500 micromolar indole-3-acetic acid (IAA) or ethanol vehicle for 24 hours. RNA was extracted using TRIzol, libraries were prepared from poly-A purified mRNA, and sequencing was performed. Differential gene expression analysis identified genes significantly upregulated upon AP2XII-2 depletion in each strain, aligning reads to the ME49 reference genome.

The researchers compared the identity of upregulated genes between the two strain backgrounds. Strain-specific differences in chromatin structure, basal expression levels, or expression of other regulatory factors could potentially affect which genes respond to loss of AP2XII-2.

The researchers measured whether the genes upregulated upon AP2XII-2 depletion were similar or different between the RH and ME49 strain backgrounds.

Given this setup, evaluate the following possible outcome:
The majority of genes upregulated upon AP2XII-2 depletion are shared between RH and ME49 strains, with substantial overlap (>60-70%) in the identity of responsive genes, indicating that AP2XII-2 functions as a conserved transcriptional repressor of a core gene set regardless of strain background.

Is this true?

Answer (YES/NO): YES